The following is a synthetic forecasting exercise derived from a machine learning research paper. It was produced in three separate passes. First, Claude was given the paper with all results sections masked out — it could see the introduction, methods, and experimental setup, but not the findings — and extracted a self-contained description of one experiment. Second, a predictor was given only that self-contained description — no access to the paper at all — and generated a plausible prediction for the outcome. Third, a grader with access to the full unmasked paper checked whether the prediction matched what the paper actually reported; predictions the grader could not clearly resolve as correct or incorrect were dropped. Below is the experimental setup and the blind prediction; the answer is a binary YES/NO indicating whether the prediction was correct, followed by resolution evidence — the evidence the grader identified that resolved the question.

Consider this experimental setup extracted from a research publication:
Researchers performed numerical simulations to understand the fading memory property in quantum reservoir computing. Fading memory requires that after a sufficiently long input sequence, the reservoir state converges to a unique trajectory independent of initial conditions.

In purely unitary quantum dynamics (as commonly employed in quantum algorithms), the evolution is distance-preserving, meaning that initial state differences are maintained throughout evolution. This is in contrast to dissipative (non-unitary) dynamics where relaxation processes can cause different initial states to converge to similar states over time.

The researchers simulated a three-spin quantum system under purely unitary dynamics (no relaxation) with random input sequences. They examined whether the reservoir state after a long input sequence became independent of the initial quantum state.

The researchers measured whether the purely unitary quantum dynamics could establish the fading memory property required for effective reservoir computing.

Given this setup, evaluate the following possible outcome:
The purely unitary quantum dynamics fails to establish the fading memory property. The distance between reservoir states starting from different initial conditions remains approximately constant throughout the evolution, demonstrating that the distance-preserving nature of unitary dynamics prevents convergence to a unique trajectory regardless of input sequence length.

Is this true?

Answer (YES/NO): YES